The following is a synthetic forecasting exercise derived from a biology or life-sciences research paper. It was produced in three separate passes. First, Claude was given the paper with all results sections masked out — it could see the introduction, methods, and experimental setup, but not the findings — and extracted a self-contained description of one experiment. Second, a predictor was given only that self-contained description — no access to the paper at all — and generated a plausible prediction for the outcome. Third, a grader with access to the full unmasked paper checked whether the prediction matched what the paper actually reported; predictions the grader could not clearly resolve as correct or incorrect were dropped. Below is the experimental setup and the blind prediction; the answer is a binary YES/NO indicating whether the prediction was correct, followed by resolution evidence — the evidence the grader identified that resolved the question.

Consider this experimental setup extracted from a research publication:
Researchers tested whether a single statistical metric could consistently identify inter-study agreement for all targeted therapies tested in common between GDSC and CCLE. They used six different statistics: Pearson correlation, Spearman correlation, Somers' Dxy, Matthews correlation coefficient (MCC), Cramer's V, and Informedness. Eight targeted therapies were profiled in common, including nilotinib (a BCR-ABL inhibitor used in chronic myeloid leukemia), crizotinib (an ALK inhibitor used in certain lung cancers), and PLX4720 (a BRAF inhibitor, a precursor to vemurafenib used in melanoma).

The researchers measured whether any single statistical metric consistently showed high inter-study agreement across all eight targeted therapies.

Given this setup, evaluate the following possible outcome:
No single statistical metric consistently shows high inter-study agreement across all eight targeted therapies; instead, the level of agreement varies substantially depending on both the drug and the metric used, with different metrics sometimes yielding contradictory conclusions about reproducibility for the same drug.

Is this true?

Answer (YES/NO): YES